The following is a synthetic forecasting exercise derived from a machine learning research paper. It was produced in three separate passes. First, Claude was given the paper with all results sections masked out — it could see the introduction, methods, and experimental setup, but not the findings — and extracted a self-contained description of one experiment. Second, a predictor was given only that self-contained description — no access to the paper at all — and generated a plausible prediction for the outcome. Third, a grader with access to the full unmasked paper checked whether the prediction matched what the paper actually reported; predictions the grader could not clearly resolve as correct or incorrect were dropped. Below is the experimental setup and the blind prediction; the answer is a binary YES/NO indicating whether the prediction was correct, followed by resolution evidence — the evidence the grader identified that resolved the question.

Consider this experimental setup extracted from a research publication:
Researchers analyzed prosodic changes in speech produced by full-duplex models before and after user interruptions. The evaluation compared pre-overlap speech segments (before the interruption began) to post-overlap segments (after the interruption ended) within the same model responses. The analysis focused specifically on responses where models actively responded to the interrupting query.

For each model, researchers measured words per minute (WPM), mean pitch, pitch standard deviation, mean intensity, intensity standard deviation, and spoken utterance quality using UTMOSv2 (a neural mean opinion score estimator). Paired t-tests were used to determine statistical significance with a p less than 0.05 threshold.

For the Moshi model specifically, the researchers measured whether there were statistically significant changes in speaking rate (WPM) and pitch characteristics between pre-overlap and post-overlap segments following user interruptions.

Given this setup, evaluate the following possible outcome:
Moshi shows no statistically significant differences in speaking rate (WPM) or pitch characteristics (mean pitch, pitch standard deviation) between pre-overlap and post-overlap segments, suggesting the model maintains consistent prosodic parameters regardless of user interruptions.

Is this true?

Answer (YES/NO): NO